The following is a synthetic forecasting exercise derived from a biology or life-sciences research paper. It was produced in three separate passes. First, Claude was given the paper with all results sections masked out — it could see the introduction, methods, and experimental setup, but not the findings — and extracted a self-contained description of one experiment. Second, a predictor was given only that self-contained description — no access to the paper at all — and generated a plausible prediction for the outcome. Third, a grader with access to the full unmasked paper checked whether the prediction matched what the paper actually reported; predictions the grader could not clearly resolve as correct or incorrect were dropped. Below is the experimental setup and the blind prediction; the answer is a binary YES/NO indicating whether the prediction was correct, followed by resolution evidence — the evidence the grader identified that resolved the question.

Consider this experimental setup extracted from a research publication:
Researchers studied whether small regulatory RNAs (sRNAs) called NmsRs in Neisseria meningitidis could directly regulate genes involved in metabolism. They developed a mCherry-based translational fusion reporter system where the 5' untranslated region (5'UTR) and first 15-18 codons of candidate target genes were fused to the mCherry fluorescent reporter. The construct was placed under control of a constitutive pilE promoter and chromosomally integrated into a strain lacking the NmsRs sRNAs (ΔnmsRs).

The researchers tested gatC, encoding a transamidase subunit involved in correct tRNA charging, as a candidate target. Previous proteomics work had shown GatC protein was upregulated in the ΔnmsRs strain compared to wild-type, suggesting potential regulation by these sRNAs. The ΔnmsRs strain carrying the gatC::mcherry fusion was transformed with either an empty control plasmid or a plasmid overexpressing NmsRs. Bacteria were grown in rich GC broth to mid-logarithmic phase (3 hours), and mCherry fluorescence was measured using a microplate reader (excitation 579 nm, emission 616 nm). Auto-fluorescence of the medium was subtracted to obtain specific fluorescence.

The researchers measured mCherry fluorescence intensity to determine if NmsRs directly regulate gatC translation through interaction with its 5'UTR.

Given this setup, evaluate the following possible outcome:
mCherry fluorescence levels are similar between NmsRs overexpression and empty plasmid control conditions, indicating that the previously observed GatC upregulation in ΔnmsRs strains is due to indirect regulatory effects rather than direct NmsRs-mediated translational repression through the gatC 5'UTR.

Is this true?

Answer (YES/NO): YES